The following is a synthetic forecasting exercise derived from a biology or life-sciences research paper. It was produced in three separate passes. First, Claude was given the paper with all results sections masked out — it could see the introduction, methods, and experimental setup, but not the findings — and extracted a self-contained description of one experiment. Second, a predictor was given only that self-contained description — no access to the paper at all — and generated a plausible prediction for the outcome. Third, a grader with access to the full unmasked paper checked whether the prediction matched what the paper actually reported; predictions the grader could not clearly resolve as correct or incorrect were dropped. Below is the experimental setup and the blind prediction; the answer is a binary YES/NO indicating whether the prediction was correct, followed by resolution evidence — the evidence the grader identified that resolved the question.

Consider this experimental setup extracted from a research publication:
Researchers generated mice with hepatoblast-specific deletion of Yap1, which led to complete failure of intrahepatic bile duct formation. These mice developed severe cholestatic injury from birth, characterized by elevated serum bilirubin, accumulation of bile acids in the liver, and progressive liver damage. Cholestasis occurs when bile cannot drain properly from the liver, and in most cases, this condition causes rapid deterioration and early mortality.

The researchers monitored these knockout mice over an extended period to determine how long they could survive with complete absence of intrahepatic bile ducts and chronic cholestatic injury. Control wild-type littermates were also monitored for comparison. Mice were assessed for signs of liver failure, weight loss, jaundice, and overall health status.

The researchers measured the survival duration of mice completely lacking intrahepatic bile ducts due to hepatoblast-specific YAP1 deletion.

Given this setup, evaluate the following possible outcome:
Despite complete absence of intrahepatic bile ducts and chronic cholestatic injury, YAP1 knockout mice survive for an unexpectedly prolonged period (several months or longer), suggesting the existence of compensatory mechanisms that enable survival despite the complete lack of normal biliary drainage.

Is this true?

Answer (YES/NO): YES